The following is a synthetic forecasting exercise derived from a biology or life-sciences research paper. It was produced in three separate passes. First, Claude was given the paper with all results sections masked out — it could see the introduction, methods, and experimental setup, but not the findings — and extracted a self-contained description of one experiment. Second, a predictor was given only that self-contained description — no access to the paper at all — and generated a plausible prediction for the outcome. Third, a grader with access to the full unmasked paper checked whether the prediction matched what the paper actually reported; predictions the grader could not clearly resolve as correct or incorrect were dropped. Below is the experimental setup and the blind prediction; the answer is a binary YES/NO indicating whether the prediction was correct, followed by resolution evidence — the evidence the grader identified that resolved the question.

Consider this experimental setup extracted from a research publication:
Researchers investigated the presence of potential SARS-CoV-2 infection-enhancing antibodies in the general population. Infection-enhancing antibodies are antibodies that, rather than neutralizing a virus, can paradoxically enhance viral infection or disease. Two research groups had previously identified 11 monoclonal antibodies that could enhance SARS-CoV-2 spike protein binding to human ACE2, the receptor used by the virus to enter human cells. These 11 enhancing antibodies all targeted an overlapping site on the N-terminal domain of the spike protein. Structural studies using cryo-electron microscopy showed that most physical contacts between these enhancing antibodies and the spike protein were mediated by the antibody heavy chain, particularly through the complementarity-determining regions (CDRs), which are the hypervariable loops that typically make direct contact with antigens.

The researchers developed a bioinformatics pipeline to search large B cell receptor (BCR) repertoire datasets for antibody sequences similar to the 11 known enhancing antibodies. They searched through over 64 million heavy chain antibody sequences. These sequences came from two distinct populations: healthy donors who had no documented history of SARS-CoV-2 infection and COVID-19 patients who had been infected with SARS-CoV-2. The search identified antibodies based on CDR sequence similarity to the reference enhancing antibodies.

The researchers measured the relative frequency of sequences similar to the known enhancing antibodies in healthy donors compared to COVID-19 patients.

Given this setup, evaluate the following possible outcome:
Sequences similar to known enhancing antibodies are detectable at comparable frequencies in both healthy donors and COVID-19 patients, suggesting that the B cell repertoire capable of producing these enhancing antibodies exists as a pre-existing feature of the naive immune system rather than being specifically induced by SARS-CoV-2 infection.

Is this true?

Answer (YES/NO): YES